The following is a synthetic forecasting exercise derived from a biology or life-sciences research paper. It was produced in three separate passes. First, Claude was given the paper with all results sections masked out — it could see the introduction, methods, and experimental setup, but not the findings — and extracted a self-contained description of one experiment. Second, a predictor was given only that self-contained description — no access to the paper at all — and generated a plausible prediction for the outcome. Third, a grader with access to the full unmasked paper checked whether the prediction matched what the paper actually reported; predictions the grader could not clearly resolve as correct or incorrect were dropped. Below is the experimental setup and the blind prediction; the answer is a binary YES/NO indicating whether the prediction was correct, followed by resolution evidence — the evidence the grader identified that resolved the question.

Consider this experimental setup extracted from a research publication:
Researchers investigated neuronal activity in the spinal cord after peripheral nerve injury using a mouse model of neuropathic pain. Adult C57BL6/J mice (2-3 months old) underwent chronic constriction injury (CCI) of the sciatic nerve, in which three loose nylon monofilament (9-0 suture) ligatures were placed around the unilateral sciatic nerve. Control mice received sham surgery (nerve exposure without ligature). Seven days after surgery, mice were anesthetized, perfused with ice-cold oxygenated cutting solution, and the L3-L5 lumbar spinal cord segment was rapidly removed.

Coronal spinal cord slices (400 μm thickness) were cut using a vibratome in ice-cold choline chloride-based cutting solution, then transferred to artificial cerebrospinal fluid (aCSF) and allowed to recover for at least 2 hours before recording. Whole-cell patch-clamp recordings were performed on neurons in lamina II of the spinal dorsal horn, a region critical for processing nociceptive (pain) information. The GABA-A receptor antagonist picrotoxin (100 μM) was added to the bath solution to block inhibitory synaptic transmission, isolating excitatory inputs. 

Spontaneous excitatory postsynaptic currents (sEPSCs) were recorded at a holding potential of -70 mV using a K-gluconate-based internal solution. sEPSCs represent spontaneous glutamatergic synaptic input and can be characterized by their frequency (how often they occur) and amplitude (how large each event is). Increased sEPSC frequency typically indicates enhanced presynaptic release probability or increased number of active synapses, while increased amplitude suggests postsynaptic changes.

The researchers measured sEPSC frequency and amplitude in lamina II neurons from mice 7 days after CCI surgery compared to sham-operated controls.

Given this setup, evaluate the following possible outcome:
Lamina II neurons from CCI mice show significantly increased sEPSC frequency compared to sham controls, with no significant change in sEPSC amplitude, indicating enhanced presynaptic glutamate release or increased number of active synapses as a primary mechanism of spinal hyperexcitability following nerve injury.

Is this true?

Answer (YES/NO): NO